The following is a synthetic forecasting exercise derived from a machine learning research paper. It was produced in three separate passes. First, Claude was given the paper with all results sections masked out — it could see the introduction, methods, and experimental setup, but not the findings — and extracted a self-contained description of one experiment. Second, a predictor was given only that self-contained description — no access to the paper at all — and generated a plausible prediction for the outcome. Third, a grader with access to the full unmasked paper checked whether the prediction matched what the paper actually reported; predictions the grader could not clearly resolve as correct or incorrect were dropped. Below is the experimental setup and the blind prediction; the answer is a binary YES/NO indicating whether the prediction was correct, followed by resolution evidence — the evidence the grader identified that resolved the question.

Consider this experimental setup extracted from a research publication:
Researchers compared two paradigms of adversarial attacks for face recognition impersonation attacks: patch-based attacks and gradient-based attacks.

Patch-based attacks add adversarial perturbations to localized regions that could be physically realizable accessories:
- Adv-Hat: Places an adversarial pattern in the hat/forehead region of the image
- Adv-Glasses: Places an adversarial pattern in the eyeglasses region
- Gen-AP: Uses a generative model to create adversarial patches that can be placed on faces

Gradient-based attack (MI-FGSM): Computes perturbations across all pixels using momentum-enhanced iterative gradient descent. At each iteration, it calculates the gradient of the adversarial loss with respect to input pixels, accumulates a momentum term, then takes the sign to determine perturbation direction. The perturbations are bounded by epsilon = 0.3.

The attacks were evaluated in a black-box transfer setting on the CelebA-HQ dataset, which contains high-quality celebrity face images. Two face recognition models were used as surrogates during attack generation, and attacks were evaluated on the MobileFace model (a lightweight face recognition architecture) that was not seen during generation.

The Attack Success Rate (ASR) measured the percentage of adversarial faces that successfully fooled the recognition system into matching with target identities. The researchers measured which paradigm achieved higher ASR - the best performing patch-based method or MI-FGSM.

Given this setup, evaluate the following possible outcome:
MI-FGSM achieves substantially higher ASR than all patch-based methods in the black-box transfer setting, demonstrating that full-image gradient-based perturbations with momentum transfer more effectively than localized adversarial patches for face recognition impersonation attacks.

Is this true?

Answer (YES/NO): NO